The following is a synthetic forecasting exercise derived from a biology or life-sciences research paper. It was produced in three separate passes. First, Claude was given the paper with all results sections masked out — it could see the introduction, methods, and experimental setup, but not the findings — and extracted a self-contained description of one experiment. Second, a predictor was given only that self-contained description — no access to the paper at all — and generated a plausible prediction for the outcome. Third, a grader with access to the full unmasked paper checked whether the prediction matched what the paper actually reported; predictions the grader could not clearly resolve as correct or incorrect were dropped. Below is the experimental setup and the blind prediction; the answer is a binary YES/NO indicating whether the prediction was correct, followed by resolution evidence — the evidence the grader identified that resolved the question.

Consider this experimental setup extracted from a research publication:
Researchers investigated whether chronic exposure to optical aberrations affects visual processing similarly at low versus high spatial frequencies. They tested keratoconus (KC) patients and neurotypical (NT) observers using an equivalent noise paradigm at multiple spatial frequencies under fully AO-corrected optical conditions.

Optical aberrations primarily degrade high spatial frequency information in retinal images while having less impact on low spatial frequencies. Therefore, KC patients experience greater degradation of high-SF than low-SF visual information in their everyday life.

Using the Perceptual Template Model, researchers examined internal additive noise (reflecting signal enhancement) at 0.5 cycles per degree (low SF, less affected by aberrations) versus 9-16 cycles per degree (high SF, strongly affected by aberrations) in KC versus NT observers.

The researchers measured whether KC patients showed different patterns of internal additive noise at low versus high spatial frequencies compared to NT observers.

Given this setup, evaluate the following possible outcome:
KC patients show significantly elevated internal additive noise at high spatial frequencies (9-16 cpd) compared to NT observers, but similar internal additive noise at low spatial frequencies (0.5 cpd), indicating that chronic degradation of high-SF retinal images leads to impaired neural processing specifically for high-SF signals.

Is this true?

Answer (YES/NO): NO